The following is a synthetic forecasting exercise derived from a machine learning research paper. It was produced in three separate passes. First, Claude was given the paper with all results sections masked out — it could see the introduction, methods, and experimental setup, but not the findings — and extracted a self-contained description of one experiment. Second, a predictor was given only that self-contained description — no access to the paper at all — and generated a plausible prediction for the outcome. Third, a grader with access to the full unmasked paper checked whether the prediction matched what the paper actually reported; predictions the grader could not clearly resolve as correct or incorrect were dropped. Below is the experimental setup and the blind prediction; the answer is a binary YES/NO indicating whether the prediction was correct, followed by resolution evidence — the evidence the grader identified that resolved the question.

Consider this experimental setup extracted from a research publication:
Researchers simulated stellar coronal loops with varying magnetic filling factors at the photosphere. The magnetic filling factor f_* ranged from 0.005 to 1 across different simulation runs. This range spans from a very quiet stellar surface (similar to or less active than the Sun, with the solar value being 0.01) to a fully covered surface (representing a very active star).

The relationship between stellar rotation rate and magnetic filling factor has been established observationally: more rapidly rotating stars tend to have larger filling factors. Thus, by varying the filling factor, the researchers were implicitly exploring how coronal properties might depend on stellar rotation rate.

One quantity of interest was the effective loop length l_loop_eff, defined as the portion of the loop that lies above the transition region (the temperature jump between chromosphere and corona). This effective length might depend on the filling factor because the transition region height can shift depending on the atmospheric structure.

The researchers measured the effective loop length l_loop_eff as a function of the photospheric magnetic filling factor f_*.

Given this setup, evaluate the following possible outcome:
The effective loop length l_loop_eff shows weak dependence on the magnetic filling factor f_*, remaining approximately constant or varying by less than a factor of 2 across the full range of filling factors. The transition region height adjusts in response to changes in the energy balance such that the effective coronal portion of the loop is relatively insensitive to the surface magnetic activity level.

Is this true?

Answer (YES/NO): YES